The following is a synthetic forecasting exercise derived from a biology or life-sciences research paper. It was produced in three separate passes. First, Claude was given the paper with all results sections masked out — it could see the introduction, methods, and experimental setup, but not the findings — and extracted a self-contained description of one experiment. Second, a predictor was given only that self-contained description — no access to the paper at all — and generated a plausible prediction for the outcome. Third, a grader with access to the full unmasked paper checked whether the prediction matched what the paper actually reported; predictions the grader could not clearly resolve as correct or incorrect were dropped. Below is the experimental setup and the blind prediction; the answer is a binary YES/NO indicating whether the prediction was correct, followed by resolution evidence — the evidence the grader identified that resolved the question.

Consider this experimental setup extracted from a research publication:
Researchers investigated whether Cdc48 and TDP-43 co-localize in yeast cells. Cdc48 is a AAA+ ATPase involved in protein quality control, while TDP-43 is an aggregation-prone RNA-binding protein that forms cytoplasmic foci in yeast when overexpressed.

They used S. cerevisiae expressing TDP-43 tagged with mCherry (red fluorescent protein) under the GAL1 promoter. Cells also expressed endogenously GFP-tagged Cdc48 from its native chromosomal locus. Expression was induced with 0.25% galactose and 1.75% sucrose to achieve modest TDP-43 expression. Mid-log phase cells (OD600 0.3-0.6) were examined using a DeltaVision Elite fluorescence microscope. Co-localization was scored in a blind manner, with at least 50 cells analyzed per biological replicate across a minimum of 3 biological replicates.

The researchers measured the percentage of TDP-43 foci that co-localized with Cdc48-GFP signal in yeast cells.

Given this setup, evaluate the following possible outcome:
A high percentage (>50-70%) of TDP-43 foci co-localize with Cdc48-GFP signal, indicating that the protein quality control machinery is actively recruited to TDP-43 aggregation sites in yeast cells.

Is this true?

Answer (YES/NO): YES